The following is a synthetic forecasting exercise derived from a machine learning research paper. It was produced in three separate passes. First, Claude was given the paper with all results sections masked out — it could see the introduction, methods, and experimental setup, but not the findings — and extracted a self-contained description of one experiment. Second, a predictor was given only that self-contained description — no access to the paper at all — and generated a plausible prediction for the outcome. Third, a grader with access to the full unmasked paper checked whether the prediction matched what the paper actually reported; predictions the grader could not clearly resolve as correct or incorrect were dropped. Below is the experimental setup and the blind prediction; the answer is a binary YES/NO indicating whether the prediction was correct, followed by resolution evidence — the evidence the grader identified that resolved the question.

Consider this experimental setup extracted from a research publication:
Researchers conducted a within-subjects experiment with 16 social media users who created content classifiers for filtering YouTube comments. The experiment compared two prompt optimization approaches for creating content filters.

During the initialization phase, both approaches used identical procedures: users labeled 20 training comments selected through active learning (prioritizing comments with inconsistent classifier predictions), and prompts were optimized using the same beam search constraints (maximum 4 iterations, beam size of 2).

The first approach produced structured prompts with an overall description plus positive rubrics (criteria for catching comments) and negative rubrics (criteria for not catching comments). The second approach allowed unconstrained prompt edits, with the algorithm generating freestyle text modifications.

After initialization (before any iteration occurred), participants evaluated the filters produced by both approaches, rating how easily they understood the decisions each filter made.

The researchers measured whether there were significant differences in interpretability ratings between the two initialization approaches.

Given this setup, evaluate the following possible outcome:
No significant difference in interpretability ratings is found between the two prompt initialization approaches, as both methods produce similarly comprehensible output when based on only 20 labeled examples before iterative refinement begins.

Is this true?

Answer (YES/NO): YES